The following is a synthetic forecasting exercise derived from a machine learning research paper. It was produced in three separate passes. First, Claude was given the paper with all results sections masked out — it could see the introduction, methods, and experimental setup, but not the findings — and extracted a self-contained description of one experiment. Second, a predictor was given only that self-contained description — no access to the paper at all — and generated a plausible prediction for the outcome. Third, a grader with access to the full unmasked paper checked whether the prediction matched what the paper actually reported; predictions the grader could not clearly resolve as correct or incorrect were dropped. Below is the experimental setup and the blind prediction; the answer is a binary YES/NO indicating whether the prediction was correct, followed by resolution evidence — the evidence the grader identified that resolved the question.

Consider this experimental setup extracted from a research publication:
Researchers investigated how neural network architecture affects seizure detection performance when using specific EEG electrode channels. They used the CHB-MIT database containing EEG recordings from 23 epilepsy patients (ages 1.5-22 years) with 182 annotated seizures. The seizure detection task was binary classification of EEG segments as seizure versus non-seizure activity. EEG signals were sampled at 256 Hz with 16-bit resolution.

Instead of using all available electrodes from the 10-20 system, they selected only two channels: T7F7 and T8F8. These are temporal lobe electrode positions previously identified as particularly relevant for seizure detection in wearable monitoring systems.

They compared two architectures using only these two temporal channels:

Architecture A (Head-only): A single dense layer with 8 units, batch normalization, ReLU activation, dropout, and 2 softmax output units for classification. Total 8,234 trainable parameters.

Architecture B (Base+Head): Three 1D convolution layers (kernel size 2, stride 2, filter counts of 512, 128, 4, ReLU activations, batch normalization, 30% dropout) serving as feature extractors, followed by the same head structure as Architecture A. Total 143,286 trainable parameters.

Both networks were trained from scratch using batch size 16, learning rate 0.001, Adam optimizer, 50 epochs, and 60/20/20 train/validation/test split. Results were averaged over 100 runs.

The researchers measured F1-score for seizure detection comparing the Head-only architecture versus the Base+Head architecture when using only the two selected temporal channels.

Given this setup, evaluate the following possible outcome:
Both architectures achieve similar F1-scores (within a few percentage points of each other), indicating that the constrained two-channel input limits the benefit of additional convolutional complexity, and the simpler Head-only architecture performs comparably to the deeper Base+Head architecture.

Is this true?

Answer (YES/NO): NO